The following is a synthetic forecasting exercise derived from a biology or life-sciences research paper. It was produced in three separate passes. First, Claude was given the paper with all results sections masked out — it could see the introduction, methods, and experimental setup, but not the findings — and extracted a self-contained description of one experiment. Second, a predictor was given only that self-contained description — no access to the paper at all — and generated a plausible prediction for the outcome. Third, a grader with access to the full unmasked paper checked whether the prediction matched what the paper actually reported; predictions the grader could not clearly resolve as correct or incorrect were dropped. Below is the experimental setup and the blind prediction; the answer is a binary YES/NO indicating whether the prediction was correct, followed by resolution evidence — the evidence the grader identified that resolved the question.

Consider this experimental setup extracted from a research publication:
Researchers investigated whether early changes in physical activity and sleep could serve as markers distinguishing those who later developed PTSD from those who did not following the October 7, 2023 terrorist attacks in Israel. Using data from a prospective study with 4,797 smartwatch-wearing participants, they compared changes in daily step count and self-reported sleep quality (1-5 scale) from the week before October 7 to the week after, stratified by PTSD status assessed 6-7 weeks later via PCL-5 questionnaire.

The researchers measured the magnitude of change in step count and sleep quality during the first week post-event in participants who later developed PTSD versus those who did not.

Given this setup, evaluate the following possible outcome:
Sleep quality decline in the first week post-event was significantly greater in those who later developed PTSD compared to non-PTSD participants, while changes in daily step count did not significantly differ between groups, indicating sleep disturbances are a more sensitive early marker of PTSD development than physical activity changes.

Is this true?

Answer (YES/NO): NO